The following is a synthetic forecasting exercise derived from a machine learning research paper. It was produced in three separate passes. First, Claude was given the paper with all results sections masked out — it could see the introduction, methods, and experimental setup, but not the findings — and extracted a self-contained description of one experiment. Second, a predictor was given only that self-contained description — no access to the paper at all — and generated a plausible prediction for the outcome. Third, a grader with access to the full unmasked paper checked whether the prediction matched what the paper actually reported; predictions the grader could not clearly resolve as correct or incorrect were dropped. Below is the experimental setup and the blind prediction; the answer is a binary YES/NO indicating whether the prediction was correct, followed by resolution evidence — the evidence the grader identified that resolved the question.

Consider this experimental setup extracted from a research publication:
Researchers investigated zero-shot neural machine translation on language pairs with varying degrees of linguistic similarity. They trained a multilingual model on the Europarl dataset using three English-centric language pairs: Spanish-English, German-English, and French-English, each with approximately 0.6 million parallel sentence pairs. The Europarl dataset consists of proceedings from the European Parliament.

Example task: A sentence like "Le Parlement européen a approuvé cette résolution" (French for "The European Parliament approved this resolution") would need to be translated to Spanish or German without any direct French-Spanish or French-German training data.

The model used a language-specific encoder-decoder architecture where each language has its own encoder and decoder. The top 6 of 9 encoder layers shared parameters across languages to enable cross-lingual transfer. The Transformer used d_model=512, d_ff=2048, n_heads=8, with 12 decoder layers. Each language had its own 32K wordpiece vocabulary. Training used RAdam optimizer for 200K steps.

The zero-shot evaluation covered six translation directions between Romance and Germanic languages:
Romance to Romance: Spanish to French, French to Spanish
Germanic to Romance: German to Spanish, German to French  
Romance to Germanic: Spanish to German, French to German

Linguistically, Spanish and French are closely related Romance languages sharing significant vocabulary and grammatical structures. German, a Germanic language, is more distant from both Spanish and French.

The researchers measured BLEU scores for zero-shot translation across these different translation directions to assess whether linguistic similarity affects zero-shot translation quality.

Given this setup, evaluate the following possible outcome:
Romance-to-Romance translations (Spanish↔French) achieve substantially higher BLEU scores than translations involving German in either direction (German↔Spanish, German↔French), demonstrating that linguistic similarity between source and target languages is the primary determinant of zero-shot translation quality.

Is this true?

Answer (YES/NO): YES